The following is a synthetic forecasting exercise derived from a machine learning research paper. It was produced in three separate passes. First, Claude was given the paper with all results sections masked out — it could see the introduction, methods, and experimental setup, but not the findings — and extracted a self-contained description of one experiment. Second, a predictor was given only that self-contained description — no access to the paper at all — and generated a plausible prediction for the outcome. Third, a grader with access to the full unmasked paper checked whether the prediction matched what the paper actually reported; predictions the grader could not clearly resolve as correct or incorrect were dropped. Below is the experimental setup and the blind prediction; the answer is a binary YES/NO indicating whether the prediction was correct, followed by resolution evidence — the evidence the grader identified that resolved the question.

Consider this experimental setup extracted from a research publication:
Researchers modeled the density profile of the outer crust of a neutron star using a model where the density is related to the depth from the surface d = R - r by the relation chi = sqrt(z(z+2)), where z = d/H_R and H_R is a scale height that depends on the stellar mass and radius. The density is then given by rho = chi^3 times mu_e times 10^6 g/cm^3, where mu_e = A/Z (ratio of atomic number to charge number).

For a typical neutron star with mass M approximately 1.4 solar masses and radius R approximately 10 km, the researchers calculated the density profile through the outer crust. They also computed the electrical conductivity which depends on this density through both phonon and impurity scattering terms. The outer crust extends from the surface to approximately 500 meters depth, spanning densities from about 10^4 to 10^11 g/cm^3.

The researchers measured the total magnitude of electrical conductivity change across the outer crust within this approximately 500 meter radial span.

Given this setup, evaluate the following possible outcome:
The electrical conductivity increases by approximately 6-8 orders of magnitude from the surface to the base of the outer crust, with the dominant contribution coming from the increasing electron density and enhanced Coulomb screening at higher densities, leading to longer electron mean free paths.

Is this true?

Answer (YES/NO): NO